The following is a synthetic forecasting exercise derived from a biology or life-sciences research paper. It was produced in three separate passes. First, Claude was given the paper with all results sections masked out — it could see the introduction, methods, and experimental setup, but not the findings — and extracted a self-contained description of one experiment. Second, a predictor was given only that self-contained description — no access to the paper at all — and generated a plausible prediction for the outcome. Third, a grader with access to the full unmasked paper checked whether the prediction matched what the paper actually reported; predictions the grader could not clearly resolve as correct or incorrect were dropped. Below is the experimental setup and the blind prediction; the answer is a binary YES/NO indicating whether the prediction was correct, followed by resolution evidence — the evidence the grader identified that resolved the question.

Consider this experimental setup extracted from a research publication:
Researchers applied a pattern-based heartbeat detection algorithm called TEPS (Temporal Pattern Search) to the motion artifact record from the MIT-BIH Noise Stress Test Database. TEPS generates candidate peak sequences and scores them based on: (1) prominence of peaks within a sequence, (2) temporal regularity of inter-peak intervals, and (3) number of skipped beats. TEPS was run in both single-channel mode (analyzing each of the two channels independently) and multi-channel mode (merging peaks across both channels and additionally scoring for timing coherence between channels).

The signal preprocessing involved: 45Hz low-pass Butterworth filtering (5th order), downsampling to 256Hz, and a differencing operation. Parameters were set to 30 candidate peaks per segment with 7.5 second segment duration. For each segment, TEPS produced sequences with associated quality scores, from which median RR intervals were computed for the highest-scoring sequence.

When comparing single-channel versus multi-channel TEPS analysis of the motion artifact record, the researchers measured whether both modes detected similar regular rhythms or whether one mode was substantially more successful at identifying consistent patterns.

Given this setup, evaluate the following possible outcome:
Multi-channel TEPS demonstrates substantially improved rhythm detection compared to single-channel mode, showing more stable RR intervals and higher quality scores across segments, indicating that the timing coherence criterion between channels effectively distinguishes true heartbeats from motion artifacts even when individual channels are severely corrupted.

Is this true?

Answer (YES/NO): NO